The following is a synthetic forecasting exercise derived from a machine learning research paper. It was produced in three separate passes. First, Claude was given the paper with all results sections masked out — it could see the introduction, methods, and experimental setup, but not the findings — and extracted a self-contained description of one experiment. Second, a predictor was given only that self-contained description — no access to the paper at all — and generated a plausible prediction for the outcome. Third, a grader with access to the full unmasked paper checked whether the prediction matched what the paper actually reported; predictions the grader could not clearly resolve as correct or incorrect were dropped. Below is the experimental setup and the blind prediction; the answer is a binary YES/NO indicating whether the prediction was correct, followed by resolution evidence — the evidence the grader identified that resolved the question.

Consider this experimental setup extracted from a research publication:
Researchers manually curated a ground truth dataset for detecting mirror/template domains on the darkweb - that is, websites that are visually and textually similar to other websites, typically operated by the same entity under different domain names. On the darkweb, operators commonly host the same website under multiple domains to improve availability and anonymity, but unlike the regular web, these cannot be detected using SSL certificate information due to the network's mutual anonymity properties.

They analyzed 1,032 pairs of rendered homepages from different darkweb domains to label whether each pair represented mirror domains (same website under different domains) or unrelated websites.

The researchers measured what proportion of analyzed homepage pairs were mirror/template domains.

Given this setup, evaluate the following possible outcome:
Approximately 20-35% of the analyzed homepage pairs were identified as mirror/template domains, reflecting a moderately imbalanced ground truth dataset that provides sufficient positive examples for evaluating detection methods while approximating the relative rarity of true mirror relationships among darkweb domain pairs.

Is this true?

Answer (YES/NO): NO